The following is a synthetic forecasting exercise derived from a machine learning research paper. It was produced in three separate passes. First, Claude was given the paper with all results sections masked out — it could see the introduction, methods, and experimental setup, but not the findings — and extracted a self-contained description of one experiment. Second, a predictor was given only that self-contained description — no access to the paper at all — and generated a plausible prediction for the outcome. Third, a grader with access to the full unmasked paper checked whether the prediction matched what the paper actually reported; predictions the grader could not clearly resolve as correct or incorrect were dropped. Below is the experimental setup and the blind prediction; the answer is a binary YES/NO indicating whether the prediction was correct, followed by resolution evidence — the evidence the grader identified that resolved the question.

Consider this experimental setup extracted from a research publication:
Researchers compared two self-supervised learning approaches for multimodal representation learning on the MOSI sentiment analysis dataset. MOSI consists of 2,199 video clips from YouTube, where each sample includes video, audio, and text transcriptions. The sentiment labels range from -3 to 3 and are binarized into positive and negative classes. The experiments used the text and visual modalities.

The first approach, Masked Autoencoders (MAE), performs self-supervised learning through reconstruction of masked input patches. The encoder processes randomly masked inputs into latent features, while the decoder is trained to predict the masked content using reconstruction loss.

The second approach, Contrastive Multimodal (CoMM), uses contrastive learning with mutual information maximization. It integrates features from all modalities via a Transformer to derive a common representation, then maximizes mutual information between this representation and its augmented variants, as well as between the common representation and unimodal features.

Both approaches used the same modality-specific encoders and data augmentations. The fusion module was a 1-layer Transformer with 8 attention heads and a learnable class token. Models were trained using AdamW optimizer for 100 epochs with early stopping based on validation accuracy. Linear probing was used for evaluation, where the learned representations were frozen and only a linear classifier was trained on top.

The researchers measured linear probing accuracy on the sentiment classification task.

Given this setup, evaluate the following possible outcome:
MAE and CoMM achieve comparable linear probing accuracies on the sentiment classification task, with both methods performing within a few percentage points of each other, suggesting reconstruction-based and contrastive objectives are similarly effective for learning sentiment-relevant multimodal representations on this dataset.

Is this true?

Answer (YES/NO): YES